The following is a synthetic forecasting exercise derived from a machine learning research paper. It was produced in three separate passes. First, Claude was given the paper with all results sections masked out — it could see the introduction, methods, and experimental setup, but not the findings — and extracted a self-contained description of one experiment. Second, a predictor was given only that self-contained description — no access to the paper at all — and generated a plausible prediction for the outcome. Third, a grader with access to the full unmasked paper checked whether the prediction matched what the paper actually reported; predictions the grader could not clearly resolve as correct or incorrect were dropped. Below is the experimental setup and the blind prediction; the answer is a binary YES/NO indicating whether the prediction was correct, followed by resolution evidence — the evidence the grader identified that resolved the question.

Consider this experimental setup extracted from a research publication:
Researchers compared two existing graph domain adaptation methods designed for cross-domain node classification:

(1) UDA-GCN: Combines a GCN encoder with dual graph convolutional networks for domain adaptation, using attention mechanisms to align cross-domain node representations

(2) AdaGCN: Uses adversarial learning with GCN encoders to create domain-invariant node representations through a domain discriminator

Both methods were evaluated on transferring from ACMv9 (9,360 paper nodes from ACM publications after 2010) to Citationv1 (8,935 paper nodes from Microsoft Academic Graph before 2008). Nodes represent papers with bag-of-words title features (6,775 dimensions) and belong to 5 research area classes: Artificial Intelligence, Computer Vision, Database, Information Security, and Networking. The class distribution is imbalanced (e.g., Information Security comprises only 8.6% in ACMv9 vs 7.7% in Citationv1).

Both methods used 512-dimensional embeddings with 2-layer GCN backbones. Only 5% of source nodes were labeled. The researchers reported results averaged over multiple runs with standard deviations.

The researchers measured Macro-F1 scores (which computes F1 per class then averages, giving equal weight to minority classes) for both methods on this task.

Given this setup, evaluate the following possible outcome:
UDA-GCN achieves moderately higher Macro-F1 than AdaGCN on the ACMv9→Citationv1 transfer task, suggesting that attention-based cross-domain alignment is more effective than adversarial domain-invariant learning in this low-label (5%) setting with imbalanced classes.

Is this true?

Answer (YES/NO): NO